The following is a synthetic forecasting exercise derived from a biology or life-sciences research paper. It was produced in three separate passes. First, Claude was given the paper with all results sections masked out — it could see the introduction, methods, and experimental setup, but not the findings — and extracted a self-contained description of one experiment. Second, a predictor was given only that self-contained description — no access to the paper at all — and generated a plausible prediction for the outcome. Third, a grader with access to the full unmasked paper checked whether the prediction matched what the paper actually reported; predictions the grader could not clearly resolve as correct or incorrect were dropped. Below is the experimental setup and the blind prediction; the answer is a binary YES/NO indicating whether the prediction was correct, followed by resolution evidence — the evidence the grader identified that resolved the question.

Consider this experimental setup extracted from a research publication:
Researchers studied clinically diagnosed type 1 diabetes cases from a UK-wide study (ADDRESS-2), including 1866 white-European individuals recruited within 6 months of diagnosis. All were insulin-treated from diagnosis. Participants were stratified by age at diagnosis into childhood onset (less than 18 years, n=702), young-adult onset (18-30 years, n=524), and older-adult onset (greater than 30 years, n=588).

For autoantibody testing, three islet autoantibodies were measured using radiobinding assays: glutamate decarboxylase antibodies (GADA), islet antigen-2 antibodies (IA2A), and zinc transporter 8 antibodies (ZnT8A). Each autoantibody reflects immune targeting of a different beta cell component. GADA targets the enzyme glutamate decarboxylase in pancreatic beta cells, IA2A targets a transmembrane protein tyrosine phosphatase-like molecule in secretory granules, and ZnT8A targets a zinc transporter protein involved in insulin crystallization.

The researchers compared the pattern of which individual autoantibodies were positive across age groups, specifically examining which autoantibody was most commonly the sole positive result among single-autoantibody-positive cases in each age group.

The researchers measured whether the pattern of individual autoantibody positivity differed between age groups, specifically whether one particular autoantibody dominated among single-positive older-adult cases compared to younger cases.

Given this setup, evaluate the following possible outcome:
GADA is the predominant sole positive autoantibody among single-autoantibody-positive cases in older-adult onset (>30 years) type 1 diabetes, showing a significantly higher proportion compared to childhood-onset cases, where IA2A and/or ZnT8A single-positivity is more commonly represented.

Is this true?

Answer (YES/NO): YES